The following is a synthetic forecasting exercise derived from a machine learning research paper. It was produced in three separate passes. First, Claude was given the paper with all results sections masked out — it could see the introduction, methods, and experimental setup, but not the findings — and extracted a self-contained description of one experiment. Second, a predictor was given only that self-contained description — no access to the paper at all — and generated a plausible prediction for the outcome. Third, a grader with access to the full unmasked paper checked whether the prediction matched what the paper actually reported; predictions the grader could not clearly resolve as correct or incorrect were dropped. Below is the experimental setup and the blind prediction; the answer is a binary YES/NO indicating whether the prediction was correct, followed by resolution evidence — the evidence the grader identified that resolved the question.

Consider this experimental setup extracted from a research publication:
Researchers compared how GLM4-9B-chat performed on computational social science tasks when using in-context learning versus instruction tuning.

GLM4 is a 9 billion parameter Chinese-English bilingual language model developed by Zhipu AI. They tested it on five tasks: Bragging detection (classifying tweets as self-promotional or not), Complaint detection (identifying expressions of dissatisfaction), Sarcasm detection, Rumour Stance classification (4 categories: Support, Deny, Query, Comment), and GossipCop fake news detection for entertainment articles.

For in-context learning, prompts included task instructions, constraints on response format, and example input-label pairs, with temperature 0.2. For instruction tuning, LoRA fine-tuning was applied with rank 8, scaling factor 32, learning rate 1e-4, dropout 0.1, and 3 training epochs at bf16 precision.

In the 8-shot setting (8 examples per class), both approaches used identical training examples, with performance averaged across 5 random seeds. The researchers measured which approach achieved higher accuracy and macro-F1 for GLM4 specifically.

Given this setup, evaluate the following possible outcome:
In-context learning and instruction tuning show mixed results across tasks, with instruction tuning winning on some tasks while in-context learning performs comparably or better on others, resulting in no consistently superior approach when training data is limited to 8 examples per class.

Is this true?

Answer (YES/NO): NO